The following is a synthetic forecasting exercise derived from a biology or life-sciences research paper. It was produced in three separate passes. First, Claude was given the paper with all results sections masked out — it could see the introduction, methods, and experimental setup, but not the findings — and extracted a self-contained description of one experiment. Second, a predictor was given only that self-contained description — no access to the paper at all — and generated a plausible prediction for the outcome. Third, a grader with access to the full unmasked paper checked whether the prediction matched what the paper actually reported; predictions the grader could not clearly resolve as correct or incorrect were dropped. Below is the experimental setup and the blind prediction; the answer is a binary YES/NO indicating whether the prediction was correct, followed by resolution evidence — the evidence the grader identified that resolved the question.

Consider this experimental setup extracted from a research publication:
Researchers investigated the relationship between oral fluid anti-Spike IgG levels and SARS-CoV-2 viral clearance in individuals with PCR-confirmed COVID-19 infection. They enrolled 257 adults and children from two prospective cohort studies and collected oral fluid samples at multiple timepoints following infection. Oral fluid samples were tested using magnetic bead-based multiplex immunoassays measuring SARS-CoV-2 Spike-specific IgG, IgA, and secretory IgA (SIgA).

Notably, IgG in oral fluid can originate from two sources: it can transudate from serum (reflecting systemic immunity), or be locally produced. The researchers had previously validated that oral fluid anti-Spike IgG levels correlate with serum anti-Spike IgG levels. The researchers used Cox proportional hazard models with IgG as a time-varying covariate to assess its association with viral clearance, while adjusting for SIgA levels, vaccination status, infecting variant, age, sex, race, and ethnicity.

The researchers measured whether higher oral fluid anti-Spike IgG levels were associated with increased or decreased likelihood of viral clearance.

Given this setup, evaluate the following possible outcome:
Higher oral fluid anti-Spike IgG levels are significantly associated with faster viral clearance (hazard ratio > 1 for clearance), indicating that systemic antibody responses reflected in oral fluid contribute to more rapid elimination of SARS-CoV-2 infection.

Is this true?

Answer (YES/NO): NO